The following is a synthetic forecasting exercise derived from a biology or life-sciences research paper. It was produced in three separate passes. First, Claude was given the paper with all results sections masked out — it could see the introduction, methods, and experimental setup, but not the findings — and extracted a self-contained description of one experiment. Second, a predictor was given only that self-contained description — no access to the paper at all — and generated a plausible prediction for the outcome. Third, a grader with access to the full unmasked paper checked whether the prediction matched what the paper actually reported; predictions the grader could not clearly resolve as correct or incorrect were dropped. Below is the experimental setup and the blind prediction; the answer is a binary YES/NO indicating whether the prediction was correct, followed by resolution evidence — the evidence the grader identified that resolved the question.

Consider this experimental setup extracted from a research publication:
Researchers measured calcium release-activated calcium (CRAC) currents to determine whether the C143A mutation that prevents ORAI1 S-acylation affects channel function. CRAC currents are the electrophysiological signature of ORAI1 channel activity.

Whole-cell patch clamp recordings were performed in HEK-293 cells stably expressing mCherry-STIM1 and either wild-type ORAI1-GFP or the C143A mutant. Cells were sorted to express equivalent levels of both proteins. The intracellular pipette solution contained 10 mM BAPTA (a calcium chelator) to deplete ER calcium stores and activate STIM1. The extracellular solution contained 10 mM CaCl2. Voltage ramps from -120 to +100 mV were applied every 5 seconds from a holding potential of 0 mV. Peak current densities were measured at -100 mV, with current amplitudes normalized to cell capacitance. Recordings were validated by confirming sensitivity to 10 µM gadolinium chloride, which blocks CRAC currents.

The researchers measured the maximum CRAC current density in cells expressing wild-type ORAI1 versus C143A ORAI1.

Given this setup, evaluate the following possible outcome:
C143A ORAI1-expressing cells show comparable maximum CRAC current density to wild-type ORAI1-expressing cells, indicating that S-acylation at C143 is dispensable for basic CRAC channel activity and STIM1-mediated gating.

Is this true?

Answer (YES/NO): NO